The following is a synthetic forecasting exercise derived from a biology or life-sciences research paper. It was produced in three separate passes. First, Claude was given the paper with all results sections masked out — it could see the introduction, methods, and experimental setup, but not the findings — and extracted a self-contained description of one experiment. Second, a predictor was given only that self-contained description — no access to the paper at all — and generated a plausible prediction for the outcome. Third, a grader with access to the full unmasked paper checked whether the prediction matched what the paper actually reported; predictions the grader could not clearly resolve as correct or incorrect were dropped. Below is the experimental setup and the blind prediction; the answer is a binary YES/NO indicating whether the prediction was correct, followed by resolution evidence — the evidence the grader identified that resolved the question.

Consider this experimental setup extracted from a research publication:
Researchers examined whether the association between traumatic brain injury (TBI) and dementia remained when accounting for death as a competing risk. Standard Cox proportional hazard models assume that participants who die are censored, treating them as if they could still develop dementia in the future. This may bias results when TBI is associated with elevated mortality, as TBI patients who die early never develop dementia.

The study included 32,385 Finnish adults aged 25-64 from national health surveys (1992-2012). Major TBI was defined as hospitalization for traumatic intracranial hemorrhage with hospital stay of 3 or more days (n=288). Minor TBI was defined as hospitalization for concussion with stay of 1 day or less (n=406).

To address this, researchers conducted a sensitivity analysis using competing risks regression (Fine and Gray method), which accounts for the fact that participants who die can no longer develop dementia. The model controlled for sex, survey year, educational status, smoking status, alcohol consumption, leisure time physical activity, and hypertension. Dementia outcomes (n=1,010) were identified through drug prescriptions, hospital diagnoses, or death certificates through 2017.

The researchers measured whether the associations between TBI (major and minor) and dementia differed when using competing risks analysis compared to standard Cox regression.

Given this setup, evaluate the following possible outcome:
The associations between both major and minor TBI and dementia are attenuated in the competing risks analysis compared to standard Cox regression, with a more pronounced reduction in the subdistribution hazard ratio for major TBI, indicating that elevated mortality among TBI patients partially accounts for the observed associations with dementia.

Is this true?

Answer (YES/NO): NO